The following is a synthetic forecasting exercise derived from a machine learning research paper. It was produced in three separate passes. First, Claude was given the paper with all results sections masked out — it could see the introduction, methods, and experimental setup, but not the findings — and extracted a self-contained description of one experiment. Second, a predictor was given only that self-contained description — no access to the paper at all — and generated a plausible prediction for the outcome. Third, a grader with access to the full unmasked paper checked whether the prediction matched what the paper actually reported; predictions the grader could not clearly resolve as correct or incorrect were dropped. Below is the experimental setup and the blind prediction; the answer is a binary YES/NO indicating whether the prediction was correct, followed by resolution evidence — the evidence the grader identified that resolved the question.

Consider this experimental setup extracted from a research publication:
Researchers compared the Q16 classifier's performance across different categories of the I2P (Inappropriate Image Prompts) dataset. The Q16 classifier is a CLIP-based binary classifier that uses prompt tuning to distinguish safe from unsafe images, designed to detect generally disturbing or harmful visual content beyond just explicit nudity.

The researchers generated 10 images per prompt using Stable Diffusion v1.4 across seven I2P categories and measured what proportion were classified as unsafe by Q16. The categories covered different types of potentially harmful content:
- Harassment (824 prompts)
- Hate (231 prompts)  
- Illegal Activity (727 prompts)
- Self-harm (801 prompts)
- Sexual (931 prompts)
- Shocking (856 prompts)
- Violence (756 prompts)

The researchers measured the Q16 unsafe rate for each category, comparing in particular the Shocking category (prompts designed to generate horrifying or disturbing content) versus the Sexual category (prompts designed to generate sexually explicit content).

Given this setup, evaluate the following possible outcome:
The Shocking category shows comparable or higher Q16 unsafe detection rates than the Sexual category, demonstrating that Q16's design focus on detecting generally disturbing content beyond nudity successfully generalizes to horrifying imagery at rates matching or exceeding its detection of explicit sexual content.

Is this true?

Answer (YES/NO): YES